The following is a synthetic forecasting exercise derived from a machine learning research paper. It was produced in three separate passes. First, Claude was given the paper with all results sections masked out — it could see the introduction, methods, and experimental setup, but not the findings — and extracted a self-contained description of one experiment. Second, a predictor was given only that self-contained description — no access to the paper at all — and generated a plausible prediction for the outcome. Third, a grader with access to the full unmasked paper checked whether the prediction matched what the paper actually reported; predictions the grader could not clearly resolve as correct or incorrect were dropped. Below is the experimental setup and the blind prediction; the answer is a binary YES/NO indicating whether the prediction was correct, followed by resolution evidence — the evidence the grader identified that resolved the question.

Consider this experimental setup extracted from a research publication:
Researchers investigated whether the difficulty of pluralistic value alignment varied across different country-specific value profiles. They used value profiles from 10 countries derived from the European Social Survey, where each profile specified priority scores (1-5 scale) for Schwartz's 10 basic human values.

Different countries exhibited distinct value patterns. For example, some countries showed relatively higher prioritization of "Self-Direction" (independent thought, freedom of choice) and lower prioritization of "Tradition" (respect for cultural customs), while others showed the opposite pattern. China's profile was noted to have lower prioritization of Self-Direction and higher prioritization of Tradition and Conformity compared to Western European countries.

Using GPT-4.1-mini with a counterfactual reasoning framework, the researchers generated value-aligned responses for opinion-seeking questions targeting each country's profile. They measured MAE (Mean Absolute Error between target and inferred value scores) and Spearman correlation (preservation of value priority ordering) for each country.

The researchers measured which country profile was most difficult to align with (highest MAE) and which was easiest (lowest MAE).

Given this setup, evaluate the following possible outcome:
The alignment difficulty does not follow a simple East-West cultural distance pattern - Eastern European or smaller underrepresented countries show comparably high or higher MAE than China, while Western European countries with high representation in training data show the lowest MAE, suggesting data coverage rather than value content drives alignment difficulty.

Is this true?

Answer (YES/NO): NO